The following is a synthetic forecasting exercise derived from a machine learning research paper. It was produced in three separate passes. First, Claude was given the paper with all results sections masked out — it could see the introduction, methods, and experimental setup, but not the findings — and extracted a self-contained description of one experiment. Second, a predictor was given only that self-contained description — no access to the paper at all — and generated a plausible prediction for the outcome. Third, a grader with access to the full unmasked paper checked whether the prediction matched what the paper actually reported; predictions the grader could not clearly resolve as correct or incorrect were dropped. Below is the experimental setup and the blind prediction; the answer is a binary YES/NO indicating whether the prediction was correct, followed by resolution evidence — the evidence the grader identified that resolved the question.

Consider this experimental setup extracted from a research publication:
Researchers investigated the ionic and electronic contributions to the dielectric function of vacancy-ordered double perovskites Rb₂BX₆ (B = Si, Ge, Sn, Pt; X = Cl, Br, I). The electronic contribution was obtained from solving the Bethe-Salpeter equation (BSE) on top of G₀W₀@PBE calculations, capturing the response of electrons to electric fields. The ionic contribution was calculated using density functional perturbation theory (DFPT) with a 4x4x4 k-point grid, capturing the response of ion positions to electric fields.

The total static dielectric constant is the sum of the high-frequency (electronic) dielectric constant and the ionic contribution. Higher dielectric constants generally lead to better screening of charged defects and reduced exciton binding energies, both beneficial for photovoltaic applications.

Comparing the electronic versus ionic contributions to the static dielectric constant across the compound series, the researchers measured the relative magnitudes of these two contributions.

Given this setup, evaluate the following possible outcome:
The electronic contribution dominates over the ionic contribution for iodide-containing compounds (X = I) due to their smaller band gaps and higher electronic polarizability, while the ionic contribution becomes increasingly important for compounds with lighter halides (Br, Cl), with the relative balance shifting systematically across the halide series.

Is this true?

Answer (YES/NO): NO